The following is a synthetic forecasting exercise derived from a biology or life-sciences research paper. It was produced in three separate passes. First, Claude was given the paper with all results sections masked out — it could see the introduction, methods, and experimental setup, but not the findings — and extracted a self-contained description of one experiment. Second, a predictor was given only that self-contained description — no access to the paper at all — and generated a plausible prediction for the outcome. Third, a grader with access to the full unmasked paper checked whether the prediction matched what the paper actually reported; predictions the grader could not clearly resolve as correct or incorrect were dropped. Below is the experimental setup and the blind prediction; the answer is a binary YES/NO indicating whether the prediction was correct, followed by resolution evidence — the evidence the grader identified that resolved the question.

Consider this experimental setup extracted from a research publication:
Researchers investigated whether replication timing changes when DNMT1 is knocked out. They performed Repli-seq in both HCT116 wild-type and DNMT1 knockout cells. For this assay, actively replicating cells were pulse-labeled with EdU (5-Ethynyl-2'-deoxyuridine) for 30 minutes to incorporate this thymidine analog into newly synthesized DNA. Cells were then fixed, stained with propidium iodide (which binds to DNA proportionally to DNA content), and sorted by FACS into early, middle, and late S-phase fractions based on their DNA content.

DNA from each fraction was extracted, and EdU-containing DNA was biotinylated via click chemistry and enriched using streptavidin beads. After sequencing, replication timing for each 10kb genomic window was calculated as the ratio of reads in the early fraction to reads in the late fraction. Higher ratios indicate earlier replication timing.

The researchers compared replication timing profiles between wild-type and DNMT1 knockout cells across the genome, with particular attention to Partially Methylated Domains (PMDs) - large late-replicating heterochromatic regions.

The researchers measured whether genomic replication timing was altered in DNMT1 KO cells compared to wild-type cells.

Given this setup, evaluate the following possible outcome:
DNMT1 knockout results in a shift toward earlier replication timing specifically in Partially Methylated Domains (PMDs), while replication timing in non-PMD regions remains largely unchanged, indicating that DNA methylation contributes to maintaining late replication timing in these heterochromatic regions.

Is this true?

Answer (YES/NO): NO